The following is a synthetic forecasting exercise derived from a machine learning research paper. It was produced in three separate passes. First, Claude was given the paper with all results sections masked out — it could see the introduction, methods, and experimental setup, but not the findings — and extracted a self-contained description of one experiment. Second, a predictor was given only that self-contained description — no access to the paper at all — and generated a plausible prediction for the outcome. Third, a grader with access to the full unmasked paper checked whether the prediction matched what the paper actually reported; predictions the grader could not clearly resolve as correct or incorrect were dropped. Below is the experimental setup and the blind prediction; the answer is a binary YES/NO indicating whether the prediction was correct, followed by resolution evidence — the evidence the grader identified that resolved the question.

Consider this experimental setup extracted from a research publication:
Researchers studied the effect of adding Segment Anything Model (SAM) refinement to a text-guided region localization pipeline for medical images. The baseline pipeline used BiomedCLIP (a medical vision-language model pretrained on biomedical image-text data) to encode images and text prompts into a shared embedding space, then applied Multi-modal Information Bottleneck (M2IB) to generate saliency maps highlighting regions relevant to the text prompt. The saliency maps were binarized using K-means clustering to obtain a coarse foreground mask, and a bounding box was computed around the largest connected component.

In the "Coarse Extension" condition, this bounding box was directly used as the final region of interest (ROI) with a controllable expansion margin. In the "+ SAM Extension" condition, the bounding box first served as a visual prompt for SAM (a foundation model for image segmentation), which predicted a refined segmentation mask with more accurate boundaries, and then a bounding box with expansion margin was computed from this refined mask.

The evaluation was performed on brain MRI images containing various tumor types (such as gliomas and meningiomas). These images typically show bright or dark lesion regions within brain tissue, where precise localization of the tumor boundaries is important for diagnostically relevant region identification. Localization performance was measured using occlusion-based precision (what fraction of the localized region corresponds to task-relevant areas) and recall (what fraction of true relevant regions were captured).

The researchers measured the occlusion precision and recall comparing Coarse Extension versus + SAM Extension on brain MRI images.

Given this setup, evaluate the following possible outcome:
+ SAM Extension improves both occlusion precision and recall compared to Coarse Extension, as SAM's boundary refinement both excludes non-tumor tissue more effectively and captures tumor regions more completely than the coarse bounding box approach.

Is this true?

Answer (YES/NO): NO